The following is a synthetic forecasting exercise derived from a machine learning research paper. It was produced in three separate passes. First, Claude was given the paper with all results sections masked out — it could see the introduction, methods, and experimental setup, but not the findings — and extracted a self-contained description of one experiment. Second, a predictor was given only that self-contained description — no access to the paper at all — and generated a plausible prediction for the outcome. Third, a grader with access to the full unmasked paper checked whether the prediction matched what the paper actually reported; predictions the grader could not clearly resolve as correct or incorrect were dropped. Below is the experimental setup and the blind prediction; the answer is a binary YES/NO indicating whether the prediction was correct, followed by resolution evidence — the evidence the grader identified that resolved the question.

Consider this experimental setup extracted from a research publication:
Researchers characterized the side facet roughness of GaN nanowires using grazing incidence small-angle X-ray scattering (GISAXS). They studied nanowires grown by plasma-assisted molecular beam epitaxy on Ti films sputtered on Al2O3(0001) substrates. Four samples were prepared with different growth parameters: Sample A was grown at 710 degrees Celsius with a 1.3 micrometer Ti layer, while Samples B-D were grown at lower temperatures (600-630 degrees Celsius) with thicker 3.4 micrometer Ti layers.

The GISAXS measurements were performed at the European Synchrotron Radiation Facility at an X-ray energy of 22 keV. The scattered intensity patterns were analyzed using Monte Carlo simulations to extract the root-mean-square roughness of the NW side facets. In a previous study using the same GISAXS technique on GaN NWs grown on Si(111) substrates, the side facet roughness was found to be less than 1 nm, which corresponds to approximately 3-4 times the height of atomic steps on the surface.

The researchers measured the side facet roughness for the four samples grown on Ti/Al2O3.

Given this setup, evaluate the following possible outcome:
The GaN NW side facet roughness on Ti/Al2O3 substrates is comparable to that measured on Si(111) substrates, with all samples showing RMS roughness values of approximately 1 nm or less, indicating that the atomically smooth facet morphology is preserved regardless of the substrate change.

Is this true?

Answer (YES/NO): NO